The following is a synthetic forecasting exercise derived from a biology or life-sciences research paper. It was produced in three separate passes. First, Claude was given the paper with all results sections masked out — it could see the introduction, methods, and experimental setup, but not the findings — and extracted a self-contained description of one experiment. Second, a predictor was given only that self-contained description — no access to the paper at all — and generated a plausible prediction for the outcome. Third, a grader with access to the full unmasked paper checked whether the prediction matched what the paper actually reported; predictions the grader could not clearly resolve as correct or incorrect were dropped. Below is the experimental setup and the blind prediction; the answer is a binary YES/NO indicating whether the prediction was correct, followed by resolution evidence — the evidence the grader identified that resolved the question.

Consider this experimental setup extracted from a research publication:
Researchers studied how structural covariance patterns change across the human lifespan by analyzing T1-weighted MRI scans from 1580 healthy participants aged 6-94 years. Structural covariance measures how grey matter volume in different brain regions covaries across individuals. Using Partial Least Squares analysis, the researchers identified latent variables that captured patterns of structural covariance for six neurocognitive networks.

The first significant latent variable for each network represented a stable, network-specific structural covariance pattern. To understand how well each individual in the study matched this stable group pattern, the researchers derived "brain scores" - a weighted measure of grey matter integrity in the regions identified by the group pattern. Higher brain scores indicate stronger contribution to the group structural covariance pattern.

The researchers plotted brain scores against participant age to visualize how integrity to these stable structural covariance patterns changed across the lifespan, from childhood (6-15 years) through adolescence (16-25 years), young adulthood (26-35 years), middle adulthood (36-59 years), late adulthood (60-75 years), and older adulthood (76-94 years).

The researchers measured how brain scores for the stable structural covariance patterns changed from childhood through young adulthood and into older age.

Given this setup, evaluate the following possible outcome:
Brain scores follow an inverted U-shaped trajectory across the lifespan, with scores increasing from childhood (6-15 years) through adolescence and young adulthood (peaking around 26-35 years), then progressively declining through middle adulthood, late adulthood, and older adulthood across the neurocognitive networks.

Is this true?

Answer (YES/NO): NO